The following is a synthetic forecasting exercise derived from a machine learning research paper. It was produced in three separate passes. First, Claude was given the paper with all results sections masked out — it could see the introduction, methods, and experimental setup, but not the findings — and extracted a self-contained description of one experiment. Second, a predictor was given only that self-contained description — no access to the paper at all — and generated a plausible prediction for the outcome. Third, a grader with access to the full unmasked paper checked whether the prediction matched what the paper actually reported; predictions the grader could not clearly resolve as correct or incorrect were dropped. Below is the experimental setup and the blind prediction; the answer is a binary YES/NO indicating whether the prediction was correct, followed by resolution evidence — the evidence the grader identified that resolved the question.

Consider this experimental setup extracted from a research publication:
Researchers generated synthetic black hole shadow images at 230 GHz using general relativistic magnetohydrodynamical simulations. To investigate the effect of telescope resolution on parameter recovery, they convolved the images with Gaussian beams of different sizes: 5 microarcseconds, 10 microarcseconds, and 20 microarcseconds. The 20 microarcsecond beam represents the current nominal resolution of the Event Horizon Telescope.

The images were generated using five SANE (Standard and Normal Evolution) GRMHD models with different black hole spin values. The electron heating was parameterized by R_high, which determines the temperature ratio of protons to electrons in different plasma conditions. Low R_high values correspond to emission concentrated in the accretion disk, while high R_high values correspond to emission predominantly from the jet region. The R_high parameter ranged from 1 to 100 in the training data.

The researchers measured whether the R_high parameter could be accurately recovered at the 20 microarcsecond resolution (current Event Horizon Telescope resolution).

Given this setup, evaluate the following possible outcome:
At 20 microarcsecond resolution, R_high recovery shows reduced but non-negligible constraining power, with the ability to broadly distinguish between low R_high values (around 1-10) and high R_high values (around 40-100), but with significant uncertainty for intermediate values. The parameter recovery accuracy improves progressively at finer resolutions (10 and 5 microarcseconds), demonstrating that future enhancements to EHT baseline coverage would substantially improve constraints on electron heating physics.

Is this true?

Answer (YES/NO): NO